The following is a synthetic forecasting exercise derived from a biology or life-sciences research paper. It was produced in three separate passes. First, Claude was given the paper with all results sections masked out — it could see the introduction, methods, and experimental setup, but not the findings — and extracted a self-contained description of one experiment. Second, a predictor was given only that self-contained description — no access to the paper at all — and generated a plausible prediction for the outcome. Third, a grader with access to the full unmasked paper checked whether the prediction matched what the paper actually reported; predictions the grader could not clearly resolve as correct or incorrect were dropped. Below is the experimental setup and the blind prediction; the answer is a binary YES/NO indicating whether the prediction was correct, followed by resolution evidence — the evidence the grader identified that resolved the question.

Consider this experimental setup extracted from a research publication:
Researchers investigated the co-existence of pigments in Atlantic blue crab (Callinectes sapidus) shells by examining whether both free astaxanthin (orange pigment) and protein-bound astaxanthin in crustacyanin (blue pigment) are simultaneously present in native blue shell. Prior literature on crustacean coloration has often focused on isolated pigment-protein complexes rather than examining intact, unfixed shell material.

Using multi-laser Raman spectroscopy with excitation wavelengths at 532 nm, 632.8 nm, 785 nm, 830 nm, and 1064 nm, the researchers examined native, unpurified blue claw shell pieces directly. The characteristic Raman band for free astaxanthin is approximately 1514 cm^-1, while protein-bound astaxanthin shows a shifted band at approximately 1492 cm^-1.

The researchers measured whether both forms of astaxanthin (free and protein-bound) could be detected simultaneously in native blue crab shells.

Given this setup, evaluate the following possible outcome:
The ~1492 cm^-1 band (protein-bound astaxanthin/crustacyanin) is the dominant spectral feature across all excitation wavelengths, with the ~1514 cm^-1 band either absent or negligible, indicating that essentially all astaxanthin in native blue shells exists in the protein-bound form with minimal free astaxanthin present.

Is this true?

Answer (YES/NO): NO